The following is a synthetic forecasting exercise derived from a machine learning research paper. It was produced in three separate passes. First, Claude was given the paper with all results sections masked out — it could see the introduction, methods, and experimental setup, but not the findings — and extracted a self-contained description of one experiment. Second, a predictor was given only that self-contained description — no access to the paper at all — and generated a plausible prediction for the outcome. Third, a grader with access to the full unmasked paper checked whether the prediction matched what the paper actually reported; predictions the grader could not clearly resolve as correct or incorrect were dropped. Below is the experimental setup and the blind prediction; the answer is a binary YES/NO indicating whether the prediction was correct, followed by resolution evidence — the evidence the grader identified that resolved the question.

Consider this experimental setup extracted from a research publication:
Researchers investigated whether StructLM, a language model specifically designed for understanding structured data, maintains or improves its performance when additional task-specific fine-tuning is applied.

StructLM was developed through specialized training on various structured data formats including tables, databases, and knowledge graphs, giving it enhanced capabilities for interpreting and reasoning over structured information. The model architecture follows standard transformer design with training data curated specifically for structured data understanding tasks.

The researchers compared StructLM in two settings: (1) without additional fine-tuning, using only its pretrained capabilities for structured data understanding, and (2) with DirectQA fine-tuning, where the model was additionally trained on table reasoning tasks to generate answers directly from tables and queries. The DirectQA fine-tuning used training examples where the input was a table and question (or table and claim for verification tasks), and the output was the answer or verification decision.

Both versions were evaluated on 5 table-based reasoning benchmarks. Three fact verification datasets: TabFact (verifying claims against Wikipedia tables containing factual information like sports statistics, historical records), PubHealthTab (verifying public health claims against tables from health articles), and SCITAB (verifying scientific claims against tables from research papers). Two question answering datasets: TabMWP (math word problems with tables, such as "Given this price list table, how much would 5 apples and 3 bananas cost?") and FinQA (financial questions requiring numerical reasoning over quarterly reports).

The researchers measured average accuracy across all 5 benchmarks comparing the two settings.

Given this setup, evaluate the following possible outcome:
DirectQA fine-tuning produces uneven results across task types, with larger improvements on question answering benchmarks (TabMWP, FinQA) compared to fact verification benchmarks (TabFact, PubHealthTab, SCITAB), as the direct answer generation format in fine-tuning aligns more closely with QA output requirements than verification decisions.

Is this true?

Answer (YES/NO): NO